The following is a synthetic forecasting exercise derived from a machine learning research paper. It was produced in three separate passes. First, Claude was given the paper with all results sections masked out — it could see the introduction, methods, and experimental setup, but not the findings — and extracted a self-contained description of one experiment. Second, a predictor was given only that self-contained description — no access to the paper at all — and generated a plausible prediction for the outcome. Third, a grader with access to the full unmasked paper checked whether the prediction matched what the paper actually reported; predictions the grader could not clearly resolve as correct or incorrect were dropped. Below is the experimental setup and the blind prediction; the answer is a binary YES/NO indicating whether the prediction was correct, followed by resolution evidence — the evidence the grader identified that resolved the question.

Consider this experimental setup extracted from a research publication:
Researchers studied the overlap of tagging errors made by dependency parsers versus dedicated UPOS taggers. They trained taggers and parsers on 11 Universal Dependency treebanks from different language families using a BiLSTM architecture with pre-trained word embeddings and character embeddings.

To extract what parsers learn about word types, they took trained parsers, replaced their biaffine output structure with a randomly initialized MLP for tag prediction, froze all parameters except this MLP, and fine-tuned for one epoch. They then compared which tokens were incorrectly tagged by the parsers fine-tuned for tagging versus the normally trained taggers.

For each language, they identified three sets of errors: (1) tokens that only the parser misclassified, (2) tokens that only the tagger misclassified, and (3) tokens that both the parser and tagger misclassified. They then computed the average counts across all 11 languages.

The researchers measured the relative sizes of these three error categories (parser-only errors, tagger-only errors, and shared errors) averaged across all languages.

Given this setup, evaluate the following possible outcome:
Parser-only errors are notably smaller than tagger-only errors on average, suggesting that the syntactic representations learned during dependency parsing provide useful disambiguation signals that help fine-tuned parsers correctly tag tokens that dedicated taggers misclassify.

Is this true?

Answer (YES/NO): NO